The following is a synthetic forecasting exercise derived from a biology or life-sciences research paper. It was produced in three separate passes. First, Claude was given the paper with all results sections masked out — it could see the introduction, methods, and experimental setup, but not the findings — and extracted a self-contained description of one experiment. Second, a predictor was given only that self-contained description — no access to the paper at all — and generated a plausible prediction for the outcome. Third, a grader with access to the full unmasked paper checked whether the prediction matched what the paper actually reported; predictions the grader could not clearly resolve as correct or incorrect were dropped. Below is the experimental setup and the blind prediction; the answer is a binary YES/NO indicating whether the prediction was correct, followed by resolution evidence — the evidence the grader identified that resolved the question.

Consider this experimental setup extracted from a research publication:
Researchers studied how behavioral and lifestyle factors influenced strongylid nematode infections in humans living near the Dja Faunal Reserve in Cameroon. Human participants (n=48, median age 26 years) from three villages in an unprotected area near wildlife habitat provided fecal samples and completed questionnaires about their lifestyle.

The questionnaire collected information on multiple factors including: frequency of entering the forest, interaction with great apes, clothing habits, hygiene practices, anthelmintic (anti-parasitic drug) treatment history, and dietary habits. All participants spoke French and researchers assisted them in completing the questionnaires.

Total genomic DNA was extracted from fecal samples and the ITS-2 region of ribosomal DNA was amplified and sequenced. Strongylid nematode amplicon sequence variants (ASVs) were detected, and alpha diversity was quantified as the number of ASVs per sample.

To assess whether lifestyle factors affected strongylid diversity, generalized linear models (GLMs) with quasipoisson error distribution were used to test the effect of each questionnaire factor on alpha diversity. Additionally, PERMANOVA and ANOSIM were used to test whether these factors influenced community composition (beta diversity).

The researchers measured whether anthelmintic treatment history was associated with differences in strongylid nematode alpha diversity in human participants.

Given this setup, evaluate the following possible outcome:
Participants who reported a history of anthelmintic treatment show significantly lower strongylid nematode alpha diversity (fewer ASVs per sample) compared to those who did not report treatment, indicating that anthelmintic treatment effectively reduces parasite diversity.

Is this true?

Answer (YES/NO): NO